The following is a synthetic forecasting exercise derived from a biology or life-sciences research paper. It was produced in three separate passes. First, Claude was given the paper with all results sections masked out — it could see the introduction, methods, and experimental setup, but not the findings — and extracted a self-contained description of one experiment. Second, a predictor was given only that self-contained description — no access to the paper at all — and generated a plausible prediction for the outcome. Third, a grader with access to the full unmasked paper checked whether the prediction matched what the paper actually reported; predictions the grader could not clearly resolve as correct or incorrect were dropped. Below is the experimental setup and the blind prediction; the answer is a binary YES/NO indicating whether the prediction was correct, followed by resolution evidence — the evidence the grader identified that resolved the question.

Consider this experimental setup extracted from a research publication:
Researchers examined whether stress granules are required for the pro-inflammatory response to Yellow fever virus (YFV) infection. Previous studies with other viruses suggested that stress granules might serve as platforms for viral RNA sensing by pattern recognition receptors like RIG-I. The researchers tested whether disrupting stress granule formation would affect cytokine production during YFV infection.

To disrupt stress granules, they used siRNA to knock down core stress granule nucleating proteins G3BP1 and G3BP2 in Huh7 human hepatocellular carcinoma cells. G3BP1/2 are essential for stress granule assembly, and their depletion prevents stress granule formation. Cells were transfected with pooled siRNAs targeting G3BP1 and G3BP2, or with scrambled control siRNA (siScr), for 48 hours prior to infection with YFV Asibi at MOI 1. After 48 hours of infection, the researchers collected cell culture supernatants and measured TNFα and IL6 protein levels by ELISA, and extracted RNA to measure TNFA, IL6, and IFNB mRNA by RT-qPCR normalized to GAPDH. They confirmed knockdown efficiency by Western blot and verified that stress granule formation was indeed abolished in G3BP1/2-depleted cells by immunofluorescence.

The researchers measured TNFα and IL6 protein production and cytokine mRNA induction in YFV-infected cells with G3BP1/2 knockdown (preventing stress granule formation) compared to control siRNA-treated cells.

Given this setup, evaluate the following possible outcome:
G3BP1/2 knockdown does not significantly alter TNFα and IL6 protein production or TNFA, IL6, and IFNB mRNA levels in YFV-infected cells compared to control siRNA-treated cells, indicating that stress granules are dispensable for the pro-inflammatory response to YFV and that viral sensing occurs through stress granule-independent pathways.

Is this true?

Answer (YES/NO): YES